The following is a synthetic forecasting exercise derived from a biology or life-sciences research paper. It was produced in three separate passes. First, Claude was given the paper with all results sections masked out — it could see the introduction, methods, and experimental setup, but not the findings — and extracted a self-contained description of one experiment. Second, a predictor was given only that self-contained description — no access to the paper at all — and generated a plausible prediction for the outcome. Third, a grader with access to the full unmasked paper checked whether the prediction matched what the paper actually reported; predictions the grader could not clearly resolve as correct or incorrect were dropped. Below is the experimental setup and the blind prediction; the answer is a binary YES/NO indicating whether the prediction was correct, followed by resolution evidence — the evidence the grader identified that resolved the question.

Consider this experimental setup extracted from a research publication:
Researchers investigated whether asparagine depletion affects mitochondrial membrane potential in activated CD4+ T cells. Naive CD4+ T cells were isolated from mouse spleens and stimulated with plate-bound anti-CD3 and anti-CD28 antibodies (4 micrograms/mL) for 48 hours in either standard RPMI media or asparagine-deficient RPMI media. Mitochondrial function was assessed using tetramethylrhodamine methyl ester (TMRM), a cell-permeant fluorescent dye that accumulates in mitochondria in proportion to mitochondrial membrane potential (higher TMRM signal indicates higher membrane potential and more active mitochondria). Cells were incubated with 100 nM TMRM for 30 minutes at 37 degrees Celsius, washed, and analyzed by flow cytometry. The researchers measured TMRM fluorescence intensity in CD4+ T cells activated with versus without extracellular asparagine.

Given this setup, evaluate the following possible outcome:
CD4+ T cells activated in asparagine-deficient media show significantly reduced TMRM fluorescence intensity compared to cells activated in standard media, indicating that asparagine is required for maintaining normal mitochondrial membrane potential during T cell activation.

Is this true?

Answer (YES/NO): YES